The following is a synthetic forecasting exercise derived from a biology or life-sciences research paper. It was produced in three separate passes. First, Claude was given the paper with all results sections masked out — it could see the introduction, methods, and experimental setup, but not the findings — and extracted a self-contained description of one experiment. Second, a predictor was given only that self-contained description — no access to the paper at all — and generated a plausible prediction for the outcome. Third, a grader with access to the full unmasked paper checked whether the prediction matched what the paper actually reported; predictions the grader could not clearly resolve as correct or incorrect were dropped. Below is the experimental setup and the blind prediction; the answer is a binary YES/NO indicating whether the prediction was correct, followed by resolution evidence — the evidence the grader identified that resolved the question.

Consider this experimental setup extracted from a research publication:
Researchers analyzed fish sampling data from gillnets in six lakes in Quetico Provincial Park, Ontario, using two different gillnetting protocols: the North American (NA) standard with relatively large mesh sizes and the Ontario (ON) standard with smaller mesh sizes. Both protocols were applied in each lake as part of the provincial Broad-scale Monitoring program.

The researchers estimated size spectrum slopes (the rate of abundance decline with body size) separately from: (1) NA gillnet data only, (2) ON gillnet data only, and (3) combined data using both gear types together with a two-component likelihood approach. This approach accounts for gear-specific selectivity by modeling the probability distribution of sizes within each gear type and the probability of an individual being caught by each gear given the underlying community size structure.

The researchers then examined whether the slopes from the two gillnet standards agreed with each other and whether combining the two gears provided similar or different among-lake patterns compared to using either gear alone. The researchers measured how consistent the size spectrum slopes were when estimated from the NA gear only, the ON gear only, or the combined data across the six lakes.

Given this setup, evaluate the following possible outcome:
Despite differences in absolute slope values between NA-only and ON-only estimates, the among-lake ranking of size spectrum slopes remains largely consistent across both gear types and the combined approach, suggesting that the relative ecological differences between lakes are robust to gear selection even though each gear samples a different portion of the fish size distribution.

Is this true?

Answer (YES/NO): NO